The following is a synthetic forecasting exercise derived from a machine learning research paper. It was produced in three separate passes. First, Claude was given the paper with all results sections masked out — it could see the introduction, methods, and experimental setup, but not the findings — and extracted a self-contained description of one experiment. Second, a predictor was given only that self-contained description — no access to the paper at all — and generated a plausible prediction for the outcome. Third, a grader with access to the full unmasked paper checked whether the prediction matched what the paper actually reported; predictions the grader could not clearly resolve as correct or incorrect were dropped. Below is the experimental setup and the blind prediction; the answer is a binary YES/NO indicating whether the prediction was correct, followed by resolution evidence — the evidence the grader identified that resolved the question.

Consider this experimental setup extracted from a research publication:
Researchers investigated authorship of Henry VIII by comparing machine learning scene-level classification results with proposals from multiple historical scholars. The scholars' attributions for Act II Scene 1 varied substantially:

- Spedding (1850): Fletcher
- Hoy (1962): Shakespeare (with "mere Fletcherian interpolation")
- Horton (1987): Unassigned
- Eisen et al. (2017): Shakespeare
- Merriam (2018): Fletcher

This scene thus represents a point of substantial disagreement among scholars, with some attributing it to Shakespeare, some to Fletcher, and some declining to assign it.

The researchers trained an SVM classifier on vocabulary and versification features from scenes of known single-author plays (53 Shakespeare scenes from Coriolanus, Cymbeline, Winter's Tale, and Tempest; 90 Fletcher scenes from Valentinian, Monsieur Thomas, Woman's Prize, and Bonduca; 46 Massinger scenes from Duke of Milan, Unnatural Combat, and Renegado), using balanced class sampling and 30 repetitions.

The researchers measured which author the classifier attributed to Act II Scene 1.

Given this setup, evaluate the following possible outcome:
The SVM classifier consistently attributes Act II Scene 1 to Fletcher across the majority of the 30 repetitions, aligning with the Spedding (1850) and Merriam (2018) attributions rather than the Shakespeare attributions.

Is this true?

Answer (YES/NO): YES